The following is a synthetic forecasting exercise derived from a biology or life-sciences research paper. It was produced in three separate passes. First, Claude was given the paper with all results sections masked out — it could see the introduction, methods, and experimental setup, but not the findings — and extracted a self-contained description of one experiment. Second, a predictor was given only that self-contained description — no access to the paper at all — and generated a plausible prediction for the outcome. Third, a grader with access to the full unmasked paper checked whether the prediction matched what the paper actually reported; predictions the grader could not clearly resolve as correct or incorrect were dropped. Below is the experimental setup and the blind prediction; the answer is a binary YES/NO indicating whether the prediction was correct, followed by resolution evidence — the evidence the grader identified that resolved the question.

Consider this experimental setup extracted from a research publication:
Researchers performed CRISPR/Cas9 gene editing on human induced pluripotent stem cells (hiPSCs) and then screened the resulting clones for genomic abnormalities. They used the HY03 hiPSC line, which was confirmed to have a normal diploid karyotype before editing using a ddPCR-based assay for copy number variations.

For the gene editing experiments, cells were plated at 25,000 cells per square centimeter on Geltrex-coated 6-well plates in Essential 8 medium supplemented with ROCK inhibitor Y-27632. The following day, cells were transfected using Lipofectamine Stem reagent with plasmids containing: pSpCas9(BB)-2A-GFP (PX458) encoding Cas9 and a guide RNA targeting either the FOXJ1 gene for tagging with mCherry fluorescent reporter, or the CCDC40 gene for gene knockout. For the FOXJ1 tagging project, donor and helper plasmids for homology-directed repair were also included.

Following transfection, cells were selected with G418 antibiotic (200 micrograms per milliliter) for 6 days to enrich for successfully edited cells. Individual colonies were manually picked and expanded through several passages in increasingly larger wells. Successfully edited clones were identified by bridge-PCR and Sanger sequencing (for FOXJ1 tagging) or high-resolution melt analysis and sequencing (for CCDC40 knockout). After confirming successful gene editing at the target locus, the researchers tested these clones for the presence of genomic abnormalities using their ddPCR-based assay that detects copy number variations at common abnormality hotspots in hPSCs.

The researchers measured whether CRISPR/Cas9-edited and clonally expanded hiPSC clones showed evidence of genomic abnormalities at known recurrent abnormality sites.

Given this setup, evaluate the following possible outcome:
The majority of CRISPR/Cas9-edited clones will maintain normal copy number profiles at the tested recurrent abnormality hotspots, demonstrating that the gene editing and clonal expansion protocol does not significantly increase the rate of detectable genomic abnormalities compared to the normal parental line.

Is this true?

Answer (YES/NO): NO